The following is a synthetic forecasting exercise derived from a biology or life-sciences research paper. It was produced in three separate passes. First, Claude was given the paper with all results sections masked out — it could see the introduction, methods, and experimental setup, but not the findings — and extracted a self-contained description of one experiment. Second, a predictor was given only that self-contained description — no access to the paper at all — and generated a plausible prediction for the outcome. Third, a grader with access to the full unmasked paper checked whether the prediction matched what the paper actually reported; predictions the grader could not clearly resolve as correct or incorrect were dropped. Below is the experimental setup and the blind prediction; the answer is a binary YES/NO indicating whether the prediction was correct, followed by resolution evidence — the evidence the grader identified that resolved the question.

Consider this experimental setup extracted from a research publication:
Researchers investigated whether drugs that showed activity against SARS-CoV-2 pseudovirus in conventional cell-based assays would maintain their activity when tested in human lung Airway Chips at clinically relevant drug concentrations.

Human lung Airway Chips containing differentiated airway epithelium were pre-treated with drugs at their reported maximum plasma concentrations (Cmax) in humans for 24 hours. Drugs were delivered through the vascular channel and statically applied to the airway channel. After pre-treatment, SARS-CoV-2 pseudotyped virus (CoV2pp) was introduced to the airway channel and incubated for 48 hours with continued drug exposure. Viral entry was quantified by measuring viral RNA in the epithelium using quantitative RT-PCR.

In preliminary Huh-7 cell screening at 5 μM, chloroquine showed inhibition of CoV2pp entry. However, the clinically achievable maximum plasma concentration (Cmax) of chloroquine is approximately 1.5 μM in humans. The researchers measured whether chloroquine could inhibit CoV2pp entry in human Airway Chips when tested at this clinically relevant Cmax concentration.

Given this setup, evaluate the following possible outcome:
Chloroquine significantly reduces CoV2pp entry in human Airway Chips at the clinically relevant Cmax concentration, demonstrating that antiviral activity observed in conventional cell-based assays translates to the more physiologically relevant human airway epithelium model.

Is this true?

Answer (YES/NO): NO